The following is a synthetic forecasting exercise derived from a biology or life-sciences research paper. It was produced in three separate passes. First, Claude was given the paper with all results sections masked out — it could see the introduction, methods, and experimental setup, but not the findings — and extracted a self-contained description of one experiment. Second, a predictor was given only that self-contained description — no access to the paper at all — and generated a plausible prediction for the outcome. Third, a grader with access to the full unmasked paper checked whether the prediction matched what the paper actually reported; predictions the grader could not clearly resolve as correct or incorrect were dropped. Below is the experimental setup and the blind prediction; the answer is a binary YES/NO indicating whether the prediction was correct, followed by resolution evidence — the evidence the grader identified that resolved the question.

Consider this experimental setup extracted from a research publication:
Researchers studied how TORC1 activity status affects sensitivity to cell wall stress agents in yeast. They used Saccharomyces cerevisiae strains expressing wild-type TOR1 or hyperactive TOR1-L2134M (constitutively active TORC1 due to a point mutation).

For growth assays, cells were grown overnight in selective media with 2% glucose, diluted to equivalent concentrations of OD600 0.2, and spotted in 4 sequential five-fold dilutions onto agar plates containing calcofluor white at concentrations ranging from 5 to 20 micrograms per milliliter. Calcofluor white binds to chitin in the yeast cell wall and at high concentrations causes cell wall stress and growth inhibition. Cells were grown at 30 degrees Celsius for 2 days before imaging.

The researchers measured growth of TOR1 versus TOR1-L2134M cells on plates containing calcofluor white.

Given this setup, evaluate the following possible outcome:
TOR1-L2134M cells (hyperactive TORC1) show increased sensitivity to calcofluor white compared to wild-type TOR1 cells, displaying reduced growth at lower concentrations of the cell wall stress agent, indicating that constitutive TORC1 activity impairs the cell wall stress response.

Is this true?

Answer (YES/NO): YES